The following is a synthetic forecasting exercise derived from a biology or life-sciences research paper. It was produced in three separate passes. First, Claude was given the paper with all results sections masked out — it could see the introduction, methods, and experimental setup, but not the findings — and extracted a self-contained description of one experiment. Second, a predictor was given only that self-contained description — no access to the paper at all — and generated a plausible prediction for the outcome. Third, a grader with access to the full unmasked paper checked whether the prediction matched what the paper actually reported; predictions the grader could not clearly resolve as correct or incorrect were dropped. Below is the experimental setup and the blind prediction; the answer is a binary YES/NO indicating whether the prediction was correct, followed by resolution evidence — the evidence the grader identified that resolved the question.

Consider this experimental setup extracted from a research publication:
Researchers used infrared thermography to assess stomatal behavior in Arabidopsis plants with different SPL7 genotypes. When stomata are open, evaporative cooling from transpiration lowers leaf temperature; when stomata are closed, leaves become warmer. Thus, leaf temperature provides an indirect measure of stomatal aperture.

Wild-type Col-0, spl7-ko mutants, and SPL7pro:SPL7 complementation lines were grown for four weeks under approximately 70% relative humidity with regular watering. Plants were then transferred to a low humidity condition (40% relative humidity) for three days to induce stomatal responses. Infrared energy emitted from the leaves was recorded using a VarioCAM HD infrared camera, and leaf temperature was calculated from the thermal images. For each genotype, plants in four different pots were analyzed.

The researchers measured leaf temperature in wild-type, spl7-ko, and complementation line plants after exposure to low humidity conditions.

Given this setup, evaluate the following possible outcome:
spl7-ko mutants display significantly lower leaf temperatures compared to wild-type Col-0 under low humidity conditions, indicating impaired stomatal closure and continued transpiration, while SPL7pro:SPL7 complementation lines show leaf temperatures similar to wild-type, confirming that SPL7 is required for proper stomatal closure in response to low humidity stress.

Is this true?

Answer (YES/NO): NO